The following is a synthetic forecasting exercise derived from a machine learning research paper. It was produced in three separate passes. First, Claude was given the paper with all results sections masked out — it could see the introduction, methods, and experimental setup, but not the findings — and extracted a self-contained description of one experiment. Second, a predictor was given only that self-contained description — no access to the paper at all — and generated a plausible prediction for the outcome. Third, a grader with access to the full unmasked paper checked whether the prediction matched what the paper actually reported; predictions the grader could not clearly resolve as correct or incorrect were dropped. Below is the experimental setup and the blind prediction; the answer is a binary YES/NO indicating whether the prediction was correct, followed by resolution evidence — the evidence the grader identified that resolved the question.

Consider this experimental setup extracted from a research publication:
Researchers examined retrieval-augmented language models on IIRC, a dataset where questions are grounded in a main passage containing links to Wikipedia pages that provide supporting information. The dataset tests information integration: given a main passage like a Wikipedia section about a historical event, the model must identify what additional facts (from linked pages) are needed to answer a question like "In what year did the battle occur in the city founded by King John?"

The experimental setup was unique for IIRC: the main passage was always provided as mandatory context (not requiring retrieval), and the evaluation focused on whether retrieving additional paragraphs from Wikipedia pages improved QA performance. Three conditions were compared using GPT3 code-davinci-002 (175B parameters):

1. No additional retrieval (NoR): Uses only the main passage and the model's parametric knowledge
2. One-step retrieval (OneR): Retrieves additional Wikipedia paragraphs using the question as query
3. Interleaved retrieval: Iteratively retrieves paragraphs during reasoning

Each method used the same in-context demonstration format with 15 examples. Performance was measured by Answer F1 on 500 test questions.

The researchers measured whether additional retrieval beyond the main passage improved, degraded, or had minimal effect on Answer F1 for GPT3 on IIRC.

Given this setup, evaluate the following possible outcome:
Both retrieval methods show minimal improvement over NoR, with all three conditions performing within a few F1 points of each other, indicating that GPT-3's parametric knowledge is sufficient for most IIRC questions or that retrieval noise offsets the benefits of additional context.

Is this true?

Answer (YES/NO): NO